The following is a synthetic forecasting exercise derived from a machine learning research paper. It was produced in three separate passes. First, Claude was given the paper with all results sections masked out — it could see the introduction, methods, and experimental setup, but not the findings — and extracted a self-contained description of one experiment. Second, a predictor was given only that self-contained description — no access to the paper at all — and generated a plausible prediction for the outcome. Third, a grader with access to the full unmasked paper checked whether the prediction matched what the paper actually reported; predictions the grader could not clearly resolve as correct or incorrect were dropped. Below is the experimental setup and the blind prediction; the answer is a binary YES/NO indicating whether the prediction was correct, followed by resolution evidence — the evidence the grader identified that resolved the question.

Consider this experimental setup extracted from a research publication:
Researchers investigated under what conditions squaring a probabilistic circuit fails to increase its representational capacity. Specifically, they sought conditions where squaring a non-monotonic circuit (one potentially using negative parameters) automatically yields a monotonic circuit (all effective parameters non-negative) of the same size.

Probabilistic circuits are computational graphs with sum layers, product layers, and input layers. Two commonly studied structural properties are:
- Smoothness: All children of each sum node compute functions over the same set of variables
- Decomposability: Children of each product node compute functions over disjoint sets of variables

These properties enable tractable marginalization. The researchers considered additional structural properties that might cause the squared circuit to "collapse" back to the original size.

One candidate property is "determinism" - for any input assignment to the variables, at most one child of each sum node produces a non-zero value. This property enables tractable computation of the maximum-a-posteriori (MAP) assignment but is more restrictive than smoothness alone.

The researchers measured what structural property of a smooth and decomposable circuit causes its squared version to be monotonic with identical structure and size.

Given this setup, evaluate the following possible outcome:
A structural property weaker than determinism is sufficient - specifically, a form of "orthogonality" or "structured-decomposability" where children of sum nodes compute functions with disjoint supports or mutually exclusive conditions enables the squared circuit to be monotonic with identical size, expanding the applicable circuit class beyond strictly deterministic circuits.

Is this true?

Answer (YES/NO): NO